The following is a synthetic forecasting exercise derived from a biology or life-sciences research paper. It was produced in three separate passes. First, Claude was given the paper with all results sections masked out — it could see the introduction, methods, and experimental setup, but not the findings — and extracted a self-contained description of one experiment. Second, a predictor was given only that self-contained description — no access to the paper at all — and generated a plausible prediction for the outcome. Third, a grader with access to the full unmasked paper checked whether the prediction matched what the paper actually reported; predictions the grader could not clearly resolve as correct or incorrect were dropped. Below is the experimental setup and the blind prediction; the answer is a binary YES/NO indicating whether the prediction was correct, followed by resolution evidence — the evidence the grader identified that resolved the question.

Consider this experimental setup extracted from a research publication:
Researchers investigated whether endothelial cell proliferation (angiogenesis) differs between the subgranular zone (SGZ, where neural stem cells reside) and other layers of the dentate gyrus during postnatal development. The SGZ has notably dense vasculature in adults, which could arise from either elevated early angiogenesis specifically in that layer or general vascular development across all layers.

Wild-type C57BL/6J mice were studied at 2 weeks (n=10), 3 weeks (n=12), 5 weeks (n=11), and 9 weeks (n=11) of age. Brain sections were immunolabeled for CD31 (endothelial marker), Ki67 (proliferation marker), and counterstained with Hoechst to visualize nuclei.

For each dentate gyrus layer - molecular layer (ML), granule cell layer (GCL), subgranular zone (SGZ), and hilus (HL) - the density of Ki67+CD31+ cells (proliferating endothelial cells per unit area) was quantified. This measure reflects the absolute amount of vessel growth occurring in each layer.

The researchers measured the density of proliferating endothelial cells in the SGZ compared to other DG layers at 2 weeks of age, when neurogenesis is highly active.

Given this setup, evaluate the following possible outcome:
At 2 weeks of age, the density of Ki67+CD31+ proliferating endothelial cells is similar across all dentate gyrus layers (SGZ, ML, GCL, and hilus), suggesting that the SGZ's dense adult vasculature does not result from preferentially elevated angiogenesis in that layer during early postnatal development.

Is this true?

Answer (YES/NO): NO